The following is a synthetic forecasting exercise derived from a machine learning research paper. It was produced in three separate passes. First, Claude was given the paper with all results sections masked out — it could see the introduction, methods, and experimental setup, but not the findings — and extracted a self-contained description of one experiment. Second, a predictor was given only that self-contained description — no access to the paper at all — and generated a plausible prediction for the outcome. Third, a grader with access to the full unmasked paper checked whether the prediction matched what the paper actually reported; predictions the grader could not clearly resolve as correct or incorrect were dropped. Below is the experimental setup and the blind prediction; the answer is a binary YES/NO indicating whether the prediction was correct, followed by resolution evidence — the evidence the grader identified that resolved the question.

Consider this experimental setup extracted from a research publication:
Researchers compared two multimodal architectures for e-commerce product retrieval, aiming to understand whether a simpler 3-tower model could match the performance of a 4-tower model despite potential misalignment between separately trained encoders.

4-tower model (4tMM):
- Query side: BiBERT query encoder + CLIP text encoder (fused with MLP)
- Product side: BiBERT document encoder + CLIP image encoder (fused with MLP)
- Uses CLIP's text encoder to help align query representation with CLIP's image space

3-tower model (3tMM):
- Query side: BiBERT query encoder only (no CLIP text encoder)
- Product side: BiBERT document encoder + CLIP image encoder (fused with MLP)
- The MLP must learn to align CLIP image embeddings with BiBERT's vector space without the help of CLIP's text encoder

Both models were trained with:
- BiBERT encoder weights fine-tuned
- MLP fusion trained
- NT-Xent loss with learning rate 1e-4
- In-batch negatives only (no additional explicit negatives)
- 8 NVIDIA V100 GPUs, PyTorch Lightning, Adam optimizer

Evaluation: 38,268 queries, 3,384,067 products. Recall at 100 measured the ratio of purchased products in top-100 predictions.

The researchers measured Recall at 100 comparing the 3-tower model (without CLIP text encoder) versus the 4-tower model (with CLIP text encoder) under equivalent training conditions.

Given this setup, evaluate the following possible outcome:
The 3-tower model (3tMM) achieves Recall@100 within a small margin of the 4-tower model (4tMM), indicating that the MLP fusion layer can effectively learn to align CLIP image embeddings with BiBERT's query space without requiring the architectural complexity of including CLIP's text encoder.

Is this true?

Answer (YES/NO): YES